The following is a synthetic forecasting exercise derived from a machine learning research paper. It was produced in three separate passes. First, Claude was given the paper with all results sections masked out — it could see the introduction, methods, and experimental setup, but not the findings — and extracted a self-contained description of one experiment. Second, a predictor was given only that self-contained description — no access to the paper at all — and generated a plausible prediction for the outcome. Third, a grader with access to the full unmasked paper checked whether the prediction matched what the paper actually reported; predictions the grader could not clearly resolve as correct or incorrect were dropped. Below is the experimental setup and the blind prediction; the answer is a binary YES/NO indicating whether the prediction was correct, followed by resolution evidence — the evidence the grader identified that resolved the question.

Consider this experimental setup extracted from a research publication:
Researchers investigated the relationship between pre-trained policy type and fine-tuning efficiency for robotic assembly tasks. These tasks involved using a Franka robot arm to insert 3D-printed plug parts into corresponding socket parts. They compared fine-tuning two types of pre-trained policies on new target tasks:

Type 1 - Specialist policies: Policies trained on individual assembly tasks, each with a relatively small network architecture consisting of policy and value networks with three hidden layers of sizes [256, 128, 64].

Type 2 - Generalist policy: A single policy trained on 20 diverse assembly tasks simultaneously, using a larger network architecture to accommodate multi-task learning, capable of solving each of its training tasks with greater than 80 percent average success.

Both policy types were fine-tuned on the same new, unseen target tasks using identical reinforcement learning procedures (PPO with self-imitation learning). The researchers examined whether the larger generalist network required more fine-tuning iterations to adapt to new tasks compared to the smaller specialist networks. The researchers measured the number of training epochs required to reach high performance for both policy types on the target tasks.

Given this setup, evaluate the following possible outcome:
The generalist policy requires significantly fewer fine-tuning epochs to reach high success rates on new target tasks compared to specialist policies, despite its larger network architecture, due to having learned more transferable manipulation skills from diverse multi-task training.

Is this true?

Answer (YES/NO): NO